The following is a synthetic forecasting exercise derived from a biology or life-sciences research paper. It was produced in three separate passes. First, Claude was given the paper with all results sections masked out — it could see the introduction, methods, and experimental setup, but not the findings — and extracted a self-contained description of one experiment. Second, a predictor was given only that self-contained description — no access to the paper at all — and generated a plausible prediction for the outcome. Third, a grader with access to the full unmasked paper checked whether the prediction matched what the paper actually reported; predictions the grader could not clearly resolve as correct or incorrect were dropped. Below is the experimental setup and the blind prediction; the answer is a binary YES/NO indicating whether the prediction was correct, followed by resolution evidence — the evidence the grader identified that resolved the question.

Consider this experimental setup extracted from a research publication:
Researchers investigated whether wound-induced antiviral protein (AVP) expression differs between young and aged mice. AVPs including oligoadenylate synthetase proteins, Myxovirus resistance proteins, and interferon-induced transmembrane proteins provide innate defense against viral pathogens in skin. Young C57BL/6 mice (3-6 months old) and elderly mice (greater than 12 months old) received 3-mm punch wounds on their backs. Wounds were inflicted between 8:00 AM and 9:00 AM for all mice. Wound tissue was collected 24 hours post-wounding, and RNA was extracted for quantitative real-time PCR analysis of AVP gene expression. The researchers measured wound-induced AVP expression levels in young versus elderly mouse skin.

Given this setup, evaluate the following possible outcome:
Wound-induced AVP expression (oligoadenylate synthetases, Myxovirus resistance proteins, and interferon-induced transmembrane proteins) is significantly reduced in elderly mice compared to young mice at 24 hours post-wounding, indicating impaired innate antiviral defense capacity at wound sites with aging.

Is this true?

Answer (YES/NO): YES